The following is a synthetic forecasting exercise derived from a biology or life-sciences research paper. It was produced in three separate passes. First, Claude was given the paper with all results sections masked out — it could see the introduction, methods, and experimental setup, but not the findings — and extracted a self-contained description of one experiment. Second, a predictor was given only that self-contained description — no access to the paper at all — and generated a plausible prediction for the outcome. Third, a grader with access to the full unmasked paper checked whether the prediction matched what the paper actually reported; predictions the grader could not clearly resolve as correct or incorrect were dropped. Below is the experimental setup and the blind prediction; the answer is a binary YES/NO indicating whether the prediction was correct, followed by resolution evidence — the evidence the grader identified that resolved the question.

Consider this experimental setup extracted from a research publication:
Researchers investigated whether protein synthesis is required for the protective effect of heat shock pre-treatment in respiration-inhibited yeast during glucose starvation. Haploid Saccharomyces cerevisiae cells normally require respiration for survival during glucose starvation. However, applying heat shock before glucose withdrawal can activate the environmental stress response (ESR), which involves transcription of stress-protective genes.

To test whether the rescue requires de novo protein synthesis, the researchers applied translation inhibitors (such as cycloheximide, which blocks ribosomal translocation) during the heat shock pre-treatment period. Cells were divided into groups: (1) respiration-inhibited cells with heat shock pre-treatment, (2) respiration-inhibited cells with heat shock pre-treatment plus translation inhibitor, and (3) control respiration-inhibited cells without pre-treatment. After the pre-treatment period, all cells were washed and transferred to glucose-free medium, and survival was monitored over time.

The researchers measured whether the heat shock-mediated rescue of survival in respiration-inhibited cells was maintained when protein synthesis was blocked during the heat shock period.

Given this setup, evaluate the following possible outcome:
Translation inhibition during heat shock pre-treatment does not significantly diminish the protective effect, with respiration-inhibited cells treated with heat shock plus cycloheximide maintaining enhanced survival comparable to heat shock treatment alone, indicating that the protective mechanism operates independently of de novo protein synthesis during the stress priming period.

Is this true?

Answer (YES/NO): NO